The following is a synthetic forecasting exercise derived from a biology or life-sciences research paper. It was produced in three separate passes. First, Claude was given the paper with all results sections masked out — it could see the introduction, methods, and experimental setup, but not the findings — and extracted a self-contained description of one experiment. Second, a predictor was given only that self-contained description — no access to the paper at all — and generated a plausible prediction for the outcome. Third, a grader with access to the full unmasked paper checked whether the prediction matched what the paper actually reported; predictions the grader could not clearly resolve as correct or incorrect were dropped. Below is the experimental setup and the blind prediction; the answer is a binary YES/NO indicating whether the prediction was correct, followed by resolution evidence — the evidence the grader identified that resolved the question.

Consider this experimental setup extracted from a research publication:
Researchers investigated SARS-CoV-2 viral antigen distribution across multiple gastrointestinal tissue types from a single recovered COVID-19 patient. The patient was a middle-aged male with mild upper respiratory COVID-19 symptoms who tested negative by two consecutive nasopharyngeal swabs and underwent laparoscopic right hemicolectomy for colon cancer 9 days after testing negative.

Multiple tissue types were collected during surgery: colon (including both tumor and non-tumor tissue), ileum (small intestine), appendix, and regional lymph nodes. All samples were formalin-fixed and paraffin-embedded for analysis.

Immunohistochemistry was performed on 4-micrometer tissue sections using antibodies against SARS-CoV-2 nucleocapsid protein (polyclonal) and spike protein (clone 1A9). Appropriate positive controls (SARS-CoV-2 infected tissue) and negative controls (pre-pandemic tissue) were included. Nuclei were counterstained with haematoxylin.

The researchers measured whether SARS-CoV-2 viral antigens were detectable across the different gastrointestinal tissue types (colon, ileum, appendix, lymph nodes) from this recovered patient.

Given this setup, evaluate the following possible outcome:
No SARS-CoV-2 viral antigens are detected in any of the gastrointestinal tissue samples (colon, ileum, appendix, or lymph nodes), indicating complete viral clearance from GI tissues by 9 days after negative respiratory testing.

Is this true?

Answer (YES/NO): NO